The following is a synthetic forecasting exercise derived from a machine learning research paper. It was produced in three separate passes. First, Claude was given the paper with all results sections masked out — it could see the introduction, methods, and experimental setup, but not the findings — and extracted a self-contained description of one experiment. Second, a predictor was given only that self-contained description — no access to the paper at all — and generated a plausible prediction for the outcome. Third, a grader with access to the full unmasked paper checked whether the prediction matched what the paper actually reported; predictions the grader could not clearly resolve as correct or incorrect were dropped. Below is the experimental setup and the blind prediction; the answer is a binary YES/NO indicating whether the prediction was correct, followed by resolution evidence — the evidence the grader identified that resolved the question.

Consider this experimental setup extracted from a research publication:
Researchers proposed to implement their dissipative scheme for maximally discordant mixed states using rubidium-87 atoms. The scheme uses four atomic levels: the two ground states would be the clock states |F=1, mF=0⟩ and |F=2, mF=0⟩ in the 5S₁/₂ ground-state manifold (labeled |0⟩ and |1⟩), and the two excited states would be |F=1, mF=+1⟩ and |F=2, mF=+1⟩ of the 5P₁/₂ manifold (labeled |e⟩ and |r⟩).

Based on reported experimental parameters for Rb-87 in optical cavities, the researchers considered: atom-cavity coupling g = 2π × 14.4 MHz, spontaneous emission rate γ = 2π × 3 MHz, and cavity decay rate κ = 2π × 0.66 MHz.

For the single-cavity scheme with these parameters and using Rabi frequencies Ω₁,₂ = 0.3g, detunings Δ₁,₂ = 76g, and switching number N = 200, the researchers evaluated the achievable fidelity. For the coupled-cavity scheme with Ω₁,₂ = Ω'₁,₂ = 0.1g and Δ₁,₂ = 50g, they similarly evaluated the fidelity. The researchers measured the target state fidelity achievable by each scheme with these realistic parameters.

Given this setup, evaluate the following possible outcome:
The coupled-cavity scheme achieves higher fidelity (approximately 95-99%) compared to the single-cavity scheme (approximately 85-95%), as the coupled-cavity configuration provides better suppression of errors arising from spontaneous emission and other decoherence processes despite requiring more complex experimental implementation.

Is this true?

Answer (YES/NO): NO